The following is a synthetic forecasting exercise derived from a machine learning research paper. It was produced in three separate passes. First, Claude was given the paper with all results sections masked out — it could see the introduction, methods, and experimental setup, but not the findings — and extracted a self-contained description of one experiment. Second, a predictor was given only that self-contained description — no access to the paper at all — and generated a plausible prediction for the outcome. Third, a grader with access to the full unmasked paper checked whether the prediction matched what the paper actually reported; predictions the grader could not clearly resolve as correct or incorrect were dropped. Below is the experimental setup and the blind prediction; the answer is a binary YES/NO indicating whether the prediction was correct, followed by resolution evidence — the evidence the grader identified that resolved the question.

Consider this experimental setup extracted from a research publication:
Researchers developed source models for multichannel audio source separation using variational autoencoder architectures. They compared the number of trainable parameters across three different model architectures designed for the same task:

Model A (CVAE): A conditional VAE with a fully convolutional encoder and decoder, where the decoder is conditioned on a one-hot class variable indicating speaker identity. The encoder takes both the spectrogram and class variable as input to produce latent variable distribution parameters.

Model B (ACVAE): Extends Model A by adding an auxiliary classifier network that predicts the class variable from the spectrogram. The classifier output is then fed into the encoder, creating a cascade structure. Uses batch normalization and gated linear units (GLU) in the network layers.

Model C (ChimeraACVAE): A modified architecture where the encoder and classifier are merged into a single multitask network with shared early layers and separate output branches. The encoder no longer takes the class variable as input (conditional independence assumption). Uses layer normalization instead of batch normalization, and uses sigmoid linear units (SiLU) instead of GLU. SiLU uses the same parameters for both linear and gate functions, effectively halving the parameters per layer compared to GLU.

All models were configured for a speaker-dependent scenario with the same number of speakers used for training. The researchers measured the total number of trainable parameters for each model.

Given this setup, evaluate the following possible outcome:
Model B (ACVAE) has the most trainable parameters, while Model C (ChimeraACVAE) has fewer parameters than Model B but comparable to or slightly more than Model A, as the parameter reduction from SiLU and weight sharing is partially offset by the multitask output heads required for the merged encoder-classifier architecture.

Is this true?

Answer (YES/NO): NO